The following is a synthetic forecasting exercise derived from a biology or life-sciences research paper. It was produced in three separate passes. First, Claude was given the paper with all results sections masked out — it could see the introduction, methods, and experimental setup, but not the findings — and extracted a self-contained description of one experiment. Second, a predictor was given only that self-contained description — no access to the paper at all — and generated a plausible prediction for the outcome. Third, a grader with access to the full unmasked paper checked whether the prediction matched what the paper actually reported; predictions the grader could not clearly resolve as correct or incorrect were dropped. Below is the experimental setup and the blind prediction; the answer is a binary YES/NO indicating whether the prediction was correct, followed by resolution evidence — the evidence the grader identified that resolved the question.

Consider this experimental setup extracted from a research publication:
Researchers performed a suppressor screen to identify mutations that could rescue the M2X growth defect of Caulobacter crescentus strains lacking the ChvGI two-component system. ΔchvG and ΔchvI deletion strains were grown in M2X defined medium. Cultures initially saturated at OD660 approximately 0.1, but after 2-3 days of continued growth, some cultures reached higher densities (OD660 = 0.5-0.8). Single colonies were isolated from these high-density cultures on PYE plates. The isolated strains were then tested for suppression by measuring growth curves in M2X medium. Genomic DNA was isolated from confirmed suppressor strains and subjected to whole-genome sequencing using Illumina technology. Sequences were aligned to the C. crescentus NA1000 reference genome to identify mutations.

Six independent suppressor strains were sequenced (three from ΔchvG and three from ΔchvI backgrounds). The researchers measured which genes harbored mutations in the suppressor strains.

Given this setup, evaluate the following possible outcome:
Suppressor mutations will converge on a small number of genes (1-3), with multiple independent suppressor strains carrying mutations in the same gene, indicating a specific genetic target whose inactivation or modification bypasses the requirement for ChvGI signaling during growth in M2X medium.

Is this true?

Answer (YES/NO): YES